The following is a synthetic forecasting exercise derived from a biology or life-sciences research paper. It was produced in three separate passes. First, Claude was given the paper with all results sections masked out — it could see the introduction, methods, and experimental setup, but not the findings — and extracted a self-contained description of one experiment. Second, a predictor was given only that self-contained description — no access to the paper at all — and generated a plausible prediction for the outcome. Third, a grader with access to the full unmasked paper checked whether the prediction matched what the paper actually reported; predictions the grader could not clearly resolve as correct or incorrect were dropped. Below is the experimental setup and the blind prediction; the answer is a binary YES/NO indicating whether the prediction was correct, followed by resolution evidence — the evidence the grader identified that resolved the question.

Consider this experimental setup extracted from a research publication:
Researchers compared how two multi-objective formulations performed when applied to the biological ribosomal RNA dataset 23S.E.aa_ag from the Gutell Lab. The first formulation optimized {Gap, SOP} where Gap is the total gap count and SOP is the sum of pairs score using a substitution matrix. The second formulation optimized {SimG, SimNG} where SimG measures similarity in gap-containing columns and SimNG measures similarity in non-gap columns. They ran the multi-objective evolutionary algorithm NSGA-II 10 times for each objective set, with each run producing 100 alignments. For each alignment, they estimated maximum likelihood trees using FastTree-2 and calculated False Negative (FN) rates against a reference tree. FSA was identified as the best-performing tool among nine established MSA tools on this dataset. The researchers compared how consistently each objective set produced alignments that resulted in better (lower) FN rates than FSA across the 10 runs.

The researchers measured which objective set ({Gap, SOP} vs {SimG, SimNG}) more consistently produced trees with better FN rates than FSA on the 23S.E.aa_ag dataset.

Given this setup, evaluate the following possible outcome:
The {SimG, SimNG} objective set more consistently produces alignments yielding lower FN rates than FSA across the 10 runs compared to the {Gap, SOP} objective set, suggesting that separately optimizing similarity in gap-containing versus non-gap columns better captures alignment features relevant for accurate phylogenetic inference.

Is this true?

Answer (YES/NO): NO